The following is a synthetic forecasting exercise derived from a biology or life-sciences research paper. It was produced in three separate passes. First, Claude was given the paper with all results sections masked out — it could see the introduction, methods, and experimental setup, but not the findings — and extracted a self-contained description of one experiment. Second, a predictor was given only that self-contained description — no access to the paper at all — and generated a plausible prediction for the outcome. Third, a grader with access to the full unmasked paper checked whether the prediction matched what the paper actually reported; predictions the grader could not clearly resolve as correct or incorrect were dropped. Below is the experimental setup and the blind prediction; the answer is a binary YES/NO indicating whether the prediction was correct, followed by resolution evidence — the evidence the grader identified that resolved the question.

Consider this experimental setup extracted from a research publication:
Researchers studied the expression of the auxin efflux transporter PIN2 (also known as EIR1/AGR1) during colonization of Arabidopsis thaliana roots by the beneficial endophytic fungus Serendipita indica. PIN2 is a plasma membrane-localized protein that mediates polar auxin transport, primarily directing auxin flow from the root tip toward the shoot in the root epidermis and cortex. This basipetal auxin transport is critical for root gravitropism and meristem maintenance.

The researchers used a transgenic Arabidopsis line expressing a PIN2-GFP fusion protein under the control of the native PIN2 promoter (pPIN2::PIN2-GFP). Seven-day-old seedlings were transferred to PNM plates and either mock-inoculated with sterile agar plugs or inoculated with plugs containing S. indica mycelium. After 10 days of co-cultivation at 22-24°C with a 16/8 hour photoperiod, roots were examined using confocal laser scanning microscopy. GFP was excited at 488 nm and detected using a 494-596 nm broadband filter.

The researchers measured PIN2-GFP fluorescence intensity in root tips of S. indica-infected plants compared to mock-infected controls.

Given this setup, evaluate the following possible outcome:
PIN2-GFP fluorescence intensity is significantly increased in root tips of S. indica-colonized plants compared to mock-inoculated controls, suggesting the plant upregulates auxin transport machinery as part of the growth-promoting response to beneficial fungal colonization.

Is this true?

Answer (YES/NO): NO